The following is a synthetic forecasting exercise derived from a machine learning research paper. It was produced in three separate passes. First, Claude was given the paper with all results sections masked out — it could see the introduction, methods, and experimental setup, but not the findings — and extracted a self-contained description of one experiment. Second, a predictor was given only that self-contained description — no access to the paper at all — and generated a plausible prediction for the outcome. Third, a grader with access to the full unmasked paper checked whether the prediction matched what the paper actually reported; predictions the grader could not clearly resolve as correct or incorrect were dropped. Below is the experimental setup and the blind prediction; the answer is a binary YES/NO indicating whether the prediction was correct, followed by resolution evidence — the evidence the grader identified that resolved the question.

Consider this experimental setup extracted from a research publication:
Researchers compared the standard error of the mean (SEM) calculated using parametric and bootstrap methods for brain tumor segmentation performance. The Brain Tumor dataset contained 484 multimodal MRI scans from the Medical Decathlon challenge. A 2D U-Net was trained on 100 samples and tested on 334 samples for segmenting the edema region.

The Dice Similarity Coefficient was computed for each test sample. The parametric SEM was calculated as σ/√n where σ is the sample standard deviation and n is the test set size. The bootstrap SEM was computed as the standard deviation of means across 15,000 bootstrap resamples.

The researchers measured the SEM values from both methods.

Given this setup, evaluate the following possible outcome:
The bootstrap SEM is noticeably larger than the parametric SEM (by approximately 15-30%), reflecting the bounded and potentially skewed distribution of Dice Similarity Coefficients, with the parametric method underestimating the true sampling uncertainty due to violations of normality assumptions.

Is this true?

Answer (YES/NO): NO